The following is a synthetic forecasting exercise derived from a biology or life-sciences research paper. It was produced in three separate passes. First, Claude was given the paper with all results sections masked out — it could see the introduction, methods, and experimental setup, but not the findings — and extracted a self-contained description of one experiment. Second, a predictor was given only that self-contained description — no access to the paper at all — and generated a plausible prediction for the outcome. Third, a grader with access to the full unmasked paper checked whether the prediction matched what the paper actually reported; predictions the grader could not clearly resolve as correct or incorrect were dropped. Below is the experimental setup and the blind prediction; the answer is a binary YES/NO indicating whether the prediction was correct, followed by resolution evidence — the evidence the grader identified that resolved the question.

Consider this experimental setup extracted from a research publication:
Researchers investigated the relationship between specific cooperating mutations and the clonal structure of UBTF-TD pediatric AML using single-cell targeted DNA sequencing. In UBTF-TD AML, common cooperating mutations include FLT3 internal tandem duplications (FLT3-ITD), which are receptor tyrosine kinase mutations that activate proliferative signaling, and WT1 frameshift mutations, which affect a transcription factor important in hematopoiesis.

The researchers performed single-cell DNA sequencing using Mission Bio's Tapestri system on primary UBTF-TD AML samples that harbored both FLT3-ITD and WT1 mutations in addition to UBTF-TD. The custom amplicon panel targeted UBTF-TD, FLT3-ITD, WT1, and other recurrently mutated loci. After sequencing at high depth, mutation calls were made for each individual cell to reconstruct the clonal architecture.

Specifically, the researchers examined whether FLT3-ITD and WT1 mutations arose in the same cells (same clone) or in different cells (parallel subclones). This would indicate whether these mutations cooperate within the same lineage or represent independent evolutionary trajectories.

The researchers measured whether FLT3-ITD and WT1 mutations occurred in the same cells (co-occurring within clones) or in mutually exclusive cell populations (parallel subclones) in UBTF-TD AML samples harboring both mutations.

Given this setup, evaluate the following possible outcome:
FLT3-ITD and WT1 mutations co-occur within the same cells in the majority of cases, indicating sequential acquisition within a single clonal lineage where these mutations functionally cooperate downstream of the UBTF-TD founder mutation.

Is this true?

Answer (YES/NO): YES